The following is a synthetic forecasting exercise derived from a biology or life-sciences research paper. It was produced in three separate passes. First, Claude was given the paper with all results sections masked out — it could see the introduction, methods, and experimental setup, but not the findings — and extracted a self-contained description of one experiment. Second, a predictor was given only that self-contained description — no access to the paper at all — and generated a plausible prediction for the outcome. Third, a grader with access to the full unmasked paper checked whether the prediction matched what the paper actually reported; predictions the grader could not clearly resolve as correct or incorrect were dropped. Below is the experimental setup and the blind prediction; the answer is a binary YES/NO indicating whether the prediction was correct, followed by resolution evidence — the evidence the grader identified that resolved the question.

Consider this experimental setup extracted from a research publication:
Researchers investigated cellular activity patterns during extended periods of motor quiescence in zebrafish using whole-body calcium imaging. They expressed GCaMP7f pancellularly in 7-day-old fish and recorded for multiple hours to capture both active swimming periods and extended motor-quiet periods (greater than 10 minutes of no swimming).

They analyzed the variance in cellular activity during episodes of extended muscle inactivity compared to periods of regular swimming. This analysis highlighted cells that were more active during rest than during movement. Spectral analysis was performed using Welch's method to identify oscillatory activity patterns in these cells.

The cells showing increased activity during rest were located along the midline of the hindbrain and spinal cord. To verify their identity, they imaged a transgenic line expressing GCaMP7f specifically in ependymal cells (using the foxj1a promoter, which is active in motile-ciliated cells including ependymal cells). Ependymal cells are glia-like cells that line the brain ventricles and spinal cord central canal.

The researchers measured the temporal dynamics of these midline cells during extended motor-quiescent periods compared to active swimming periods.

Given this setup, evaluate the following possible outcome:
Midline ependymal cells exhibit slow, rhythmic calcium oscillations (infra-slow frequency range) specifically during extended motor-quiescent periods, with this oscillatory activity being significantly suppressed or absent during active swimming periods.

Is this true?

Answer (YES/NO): YES